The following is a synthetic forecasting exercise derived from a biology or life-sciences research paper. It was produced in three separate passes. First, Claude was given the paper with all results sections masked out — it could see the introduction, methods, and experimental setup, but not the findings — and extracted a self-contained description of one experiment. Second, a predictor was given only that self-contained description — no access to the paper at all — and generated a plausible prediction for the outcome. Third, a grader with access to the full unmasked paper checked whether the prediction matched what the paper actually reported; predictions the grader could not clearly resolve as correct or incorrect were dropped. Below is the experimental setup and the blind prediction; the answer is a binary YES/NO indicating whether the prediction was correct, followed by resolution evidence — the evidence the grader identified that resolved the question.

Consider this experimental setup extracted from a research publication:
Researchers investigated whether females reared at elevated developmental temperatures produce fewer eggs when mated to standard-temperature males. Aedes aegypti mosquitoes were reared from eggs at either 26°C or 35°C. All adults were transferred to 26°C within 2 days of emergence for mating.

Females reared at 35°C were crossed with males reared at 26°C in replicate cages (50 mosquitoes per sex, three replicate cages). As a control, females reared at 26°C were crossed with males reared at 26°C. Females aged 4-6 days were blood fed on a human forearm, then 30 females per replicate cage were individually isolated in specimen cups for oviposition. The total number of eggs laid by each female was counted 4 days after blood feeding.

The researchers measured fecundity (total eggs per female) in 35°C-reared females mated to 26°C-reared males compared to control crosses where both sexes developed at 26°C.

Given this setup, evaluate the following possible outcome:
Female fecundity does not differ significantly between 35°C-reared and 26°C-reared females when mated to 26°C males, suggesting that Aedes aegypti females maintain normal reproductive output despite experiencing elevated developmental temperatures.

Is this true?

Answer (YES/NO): NO